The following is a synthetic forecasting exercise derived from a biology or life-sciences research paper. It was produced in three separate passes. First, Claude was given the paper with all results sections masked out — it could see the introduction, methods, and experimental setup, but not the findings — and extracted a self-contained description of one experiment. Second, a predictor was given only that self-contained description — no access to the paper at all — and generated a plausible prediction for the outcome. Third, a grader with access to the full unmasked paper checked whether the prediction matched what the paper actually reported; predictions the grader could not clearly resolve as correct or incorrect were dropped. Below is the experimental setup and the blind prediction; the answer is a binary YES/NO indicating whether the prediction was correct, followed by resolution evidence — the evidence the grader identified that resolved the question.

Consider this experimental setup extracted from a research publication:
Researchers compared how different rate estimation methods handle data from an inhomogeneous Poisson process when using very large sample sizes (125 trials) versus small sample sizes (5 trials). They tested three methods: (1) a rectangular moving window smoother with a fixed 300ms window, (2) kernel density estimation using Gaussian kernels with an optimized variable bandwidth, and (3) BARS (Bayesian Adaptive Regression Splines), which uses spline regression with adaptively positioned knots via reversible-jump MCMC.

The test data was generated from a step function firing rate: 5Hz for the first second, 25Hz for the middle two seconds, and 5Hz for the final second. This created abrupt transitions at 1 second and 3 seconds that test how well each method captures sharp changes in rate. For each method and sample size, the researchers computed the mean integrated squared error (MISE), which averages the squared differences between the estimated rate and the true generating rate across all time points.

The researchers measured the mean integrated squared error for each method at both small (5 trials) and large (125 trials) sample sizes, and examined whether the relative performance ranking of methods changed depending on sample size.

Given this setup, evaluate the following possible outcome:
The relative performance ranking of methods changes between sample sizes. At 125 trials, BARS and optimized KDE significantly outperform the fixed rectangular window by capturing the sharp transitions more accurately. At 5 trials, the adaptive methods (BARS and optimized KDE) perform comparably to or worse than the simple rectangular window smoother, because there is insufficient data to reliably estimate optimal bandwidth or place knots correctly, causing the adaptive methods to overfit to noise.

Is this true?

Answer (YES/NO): NO